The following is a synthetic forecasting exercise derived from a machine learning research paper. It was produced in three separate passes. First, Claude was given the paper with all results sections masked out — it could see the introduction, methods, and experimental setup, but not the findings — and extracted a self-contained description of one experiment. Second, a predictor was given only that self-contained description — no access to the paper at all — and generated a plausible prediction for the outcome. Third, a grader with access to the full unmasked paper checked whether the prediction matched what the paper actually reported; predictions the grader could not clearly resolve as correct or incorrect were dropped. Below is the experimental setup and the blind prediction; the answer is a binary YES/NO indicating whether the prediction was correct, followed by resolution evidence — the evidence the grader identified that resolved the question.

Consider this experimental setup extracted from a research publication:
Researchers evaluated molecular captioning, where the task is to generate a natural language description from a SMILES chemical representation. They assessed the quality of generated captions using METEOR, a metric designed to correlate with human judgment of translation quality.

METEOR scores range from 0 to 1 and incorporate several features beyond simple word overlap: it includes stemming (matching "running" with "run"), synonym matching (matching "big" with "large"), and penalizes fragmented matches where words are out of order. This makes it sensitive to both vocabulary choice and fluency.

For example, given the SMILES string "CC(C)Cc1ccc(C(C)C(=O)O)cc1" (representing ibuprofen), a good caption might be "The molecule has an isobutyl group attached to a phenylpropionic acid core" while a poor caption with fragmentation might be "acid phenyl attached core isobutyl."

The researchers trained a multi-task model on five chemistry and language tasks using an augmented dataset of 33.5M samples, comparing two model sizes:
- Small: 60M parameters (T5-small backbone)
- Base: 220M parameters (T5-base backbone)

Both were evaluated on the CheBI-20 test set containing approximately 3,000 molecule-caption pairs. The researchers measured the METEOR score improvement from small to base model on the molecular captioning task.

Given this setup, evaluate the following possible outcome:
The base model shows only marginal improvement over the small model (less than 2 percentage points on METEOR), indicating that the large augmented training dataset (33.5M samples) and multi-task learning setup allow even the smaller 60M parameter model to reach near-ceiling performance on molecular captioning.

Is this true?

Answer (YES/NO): NO